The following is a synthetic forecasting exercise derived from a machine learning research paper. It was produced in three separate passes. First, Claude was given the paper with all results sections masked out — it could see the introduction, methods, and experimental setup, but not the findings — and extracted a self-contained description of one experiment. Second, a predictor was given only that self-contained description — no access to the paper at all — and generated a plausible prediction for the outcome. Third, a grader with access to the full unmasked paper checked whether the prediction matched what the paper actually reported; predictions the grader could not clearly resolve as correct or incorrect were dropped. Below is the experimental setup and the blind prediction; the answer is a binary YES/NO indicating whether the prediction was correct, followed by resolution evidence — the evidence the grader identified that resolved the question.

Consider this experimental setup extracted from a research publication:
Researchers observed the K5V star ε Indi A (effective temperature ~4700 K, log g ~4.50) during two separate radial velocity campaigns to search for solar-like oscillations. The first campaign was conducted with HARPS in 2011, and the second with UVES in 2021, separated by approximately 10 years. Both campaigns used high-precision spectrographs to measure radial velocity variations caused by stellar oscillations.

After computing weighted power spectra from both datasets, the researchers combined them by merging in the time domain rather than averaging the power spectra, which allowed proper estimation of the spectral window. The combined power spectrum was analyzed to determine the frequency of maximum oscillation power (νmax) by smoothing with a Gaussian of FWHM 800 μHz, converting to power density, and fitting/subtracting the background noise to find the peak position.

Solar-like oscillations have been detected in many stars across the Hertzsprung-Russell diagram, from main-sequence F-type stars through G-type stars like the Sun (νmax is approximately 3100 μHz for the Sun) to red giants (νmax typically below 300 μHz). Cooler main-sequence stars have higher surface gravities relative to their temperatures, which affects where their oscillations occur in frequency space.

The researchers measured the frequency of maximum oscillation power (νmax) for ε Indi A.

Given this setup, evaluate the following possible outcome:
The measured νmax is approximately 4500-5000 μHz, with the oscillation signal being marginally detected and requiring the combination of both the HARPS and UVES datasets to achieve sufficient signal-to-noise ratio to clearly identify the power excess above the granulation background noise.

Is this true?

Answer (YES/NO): NO